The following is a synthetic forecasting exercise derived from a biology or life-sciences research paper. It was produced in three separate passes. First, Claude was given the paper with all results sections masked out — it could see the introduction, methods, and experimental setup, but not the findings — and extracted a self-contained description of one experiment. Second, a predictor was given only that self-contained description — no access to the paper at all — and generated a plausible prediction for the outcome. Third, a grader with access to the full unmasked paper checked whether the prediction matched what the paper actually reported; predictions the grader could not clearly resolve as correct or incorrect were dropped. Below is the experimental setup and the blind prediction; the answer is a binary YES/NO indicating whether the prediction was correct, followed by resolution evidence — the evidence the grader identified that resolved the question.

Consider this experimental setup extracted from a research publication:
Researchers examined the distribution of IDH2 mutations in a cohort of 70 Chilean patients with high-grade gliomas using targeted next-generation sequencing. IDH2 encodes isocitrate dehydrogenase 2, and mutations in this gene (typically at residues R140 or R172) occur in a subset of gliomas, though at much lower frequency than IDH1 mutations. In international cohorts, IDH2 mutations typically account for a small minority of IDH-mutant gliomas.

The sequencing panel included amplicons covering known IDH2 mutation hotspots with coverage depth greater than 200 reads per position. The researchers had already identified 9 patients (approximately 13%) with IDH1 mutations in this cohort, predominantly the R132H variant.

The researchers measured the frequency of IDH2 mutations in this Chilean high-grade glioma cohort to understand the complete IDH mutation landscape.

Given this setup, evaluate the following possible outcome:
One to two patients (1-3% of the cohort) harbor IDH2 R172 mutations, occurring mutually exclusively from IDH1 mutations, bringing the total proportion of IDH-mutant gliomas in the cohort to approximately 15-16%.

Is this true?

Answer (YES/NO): NO